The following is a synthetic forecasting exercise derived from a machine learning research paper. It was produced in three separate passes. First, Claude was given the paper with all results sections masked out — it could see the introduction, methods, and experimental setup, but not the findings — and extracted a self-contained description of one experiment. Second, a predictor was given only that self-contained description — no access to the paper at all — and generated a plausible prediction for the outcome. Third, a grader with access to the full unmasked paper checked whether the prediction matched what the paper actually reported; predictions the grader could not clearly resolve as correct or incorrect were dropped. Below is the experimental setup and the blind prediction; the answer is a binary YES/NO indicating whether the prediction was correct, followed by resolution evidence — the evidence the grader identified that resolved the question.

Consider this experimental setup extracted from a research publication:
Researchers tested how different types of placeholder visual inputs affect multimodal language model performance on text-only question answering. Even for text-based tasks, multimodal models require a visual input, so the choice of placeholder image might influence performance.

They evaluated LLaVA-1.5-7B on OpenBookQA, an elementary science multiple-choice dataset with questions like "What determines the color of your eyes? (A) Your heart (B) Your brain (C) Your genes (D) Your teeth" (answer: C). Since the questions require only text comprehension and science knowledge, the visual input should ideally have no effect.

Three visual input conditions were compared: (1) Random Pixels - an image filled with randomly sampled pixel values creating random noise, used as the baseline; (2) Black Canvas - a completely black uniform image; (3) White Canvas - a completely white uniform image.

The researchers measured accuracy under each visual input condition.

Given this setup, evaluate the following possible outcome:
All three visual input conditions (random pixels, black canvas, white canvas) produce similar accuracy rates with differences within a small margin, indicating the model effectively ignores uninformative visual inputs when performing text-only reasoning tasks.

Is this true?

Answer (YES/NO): YES